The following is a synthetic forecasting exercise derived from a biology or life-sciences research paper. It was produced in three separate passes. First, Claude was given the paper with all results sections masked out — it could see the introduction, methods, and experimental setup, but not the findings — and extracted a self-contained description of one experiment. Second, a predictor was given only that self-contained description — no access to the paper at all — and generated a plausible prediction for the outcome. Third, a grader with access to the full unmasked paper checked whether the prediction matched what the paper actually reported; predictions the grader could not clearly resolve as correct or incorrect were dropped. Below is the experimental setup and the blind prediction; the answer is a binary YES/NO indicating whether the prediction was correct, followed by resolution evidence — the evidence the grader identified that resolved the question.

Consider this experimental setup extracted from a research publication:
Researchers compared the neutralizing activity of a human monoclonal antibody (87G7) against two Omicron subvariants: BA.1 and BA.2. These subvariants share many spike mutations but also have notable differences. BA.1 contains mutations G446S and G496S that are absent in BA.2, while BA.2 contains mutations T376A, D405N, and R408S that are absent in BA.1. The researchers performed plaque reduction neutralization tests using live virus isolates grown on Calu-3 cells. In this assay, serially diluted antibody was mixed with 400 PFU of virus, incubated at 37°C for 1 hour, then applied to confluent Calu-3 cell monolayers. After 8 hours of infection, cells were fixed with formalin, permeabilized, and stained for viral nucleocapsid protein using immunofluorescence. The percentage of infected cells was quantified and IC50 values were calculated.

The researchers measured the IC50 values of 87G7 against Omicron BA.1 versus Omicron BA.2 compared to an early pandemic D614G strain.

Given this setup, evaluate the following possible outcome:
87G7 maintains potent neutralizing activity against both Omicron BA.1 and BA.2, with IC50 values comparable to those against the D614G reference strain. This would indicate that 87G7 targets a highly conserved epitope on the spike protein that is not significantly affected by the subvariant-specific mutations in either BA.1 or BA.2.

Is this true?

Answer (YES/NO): YES